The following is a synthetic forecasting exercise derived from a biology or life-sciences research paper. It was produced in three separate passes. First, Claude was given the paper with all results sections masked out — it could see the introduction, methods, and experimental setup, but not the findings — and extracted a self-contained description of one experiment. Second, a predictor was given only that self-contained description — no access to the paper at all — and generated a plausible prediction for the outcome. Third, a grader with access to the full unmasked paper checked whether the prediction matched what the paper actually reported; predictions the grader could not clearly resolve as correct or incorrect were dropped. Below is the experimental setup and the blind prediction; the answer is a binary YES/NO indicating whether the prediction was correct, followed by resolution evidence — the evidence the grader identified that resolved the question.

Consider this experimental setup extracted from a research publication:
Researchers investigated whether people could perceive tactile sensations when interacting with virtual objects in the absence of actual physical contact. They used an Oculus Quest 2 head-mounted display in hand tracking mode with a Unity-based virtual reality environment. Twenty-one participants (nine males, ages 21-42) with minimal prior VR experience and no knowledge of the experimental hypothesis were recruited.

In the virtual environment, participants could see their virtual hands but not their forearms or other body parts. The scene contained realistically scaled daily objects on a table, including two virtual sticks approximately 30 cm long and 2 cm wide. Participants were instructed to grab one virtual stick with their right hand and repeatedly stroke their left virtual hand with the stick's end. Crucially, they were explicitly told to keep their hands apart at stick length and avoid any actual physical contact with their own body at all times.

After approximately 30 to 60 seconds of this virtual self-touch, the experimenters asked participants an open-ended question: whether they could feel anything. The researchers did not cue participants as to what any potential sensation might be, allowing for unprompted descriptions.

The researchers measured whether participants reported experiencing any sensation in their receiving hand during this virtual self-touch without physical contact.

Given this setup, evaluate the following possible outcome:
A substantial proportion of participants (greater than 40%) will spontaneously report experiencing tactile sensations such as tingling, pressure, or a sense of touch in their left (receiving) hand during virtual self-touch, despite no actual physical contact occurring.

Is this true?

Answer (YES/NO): YES